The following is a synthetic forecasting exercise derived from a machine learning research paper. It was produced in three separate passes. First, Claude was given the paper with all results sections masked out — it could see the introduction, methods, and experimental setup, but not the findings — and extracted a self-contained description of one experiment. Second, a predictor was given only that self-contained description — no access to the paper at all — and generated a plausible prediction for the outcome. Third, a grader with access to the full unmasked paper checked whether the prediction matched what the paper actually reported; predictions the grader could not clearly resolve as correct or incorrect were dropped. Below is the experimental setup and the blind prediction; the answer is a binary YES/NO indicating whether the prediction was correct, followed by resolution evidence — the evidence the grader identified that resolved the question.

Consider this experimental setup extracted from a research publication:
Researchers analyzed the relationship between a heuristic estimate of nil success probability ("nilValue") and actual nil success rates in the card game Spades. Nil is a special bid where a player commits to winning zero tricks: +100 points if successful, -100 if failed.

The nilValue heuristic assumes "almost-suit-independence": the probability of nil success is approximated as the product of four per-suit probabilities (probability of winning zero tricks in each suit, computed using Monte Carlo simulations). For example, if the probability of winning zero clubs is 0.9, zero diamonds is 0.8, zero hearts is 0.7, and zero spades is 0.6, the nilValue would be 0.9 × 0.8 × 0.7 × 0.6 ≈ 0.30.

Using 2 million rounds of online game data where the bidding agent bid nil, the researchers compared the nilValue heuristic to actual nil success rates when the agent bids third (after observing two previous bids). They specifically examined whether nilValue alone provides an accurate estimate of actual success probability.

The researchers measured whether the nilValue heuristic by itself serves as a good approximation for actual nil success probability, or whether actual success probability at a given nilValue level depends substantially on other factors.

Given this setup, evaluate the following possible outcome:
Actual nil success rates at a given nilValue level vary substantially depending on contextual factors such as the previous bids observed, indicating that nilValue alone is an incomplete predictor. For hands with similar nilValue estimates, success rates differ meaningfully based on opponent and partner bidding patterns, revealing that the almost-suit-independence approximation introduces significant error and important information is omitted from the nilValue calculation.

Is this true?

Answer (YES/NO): YES